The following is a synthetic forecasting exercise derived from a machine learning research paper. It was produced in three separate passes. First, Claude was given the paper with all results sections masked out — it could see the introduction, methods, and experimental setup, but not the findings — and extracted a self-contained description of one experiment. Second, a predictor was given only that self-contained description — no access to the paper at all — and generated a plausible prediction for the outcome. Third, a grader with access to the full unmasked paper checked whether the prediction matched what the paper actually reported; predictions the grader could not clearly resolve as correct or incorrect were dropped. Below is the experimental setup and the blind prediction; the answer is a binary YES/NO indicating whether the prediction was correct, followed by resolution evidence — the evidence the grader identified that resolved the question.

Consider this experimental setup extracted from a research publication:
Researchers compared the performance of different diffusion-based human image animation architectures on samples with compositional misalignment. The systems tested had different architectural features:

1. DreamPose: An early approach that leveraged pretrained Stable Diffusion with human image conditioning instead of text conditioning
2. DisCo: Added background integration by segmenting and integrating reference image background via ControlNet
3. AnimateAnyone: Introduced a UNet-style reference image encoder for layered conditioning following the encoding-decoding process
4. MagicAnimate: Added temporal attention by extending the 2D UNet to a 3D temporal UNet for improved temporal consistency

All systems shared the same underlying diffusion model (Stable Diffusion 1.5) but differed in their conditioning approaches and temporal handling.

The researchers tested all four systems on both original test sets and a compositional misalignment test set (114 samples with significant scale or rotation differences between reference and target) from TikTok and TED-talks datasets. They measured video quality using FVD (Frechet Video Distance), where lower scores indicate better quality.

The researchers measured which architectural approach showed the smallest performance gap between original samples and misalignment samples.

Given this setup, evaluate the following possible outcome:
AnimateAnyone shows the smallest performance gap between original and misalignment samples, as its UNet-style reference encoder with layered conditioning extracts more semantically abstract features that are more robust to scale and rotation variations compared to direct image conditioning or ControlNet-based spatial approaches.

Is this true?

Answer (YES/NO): NO